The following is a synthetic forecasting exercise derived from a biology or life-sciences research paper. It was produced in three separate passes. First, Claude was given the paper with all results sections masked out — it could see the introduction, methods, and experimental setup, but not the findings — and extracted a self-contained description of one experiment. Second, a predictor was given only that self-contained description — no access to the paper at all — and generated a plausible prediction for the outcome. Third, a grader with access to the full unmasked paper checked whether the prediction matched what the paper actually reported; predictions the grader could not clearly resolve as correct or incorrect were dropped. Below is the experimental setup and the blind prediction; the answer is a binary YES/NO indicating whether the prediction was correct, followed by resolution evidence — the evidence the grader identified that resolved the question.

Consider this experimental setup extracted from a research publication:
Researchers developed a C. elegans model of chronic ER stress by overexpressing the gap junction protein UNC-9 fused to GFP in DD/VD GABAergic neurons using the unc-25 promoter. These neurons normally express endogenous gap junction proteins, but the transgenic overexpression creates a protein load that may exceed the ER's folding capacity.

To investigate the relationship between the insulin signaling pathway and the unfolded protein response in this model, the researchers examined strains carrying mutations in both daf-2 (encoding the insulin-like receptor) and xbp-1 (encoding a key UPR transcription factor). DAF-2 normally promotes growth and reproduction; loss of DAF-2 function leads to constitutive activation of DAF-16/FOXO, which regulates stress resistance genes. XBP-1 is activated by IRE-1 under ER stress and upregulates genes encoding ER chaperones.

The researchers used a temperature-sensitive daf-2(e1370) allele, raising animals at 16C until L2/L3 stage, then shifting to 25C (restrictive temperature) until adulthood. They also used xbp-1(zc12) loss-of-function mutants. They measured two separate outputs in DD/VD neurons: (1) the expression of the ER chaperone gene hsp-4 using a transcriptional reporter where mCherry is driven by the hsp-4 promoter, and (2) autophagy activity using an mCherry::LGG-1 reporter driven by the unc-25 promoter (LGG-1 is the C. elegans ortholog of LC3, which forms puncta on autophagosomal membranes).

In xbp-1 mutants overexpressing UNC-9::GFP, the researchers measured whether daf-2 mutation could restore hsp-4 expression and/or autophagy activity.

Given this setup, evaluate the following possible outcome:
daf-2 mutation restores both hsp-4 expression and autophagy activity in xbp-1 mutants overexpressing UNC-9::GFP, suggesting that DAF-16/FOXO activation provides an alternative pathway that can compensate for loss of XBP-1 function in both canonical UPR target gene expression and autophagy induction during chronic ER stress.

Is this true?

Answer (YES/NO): NO